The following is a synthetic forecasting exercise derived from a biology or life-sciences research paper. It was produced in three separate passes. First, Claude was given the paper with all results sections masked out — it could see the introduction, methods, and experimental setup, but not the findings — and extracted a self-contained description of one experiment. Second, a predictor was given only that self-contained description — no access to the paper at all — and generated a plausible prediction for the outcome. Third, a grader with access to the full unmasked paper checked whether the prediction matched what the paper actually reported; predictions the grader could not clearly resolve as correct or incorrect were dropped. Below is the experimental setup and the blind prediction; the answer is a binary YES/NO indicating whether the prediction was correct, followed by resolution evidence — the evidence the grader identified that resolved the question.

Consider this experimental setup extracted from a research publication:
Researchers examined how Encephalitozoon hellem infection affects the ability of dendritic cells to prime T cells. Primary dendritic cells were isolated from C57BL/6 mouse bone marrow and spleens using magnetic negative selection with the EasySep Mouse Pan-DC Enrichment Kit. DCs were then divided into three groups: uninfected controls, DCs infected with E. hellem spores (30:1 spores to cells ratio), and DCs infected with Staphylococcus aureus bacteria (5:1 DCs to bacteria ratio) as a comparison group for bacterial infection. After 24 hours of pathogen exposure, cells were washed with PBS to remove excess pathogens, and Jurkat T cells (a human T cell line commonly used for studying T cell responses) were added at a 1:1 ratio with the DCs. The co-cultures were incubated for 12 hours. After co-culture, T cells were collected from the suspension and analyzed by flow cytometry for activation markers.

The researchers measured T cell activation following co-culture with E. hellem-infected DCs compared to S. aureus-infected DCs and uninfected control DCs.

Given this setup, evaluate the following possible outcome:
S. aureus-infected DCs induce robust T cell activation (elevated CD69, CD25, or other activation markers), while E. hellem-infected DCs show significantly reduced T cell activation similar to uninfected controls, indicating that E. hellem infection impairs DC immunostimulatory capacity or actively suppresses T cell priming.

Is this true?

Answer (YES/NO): YES